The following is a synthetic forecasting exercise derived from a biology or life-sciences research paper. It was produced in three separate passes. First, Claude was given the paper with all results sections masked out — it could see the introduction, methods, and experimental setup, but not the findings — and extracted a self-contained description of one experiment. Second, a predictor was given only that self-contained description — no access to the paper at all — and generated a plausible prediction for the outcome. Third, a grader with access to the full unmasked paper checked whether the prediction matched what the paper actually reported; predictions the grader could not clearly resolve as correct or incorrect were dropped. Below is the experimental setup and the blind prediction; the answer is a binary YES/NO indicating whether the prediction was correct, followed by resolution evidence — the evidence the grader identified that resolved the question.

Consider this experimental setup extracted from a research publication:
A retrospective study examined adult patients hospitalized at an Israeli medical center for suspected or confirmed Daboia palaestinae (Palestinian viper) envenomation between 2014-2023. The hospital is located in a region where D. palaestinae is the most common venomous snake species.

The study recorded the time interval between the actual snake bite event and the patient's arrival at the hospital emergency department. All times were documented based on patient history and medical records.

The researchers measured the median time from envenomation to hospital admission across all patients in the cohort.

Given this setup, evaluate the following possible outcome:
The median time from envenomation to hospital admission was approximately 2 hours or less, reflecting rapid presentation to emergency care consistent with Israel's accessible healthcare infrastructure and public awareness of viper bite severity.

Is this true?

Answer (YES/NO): YES